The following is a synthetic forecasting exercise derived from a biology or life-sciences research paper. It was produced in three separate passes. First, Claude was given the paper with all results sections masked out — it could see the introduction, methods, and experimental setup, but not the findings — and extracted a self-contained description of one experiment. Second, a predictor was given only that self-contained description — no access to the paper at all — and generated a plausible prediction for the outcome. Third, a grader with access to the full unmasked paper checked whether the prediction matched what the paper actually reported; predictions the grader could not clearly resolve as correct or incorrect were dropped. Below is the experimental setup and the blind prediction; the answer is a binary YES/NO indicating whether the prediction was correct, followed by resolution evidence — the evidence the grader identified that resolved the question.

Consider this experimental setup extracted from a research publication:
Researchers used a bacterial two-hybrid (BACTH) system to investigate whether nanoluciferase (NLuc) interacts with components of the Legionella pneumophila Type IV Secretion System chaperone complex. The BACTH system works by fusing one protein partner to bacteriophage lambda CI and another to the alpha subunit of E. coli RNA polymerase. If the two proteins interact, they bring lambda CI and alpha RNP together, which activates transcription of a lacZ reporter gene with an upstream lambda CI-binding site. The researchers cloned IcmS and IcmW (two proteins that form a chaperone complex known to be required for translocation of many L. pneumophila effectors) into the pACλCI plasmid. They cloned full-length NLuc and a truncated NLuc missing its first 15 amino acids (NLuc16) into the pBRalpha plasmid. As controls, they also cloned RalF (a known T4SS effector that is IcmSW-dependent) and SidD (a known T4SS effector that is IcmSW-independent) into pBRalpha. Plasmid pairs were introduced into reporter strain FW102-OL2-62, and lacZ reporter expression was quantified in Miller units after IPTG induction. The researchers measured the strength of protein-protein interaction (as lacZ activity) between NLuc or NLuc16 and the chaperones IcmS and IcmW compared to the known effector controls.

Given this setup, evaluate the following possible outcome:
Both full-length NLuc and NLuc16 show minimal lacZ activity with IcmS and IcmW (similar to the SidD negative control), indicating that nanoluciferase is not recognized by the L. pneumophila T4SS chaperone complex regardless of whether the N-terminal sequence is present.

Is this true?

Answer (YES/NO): NO